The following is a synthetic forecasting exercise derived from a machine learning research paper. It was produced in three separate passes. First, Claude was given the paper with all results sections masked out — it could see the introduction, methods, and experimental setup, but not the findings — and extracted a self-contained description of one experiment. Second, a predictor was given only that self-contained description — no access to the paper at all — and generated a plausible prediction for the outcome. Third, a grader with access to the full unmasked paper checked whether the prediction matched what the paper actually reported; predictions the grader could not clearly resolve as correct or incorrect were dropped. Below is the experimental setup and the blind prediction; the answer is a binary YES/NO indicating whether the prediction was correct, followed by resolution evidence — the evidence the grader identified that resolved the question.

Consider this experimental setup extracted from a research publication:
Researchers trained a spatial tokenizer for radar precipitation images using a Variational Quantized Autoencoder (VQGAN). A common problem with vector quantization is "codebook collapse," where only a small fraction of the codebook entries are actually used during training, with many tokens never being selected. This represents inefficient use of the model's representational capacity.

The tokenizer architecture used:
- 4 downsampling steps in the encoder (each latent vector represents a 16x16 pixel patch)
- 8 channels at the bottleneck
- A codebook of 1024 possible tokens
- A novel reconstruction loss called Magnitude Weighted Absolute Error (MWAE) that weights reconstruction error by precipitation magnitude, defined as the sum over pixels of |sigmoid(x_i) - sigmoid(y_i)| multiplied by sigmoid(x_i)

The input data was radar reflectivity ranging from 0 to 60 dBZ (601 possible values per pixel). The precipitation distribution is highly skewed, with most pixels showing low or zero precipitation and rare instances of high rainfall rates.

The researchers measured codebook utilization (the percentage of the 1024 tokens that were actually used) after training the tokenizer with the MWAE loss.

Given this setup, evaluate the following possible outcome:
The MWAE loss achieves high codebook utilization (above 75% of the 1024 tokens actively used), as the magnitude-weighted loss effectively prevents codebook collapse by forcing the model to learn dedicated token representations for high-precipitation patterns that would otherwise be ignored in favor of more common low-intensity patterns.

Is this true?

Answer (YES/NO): YES